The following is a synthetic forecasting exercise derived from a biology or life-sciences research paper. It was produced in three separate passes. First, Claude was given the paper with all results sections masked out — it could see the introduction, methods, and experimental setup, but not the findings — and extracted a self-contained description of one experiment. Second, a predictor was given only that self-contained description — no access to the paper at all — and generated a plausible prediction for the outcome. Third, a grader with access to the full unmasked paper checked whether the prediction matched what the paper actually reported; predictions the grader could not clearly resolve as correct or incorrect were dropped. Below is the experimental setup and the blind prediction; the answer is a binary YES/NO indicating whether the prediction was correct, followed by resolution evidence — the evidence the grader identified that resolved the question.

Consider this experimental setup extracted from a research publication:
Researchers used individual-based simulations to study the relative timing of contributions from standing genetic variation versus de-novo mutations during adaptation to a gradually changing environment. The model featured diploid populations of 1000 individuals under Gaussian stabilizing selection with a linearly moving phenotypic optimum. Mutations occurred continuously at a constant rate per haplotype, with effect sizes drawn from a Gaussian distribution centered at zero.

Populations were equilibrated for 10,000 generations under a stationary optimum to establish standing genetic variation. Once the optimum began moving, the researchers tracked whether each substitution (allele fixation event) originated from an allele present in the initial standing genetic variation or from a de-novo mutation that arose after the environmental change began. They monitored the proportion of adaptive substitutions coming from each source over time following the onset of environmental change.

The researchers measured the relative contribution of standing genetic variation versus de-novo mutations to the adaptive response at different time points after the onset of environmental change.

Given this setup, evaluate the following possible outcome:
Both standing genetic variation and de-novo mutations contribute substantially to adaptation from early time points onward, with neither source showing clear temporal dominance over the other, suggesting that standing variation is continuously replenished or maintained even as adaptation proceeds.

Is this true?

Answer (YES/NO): NO